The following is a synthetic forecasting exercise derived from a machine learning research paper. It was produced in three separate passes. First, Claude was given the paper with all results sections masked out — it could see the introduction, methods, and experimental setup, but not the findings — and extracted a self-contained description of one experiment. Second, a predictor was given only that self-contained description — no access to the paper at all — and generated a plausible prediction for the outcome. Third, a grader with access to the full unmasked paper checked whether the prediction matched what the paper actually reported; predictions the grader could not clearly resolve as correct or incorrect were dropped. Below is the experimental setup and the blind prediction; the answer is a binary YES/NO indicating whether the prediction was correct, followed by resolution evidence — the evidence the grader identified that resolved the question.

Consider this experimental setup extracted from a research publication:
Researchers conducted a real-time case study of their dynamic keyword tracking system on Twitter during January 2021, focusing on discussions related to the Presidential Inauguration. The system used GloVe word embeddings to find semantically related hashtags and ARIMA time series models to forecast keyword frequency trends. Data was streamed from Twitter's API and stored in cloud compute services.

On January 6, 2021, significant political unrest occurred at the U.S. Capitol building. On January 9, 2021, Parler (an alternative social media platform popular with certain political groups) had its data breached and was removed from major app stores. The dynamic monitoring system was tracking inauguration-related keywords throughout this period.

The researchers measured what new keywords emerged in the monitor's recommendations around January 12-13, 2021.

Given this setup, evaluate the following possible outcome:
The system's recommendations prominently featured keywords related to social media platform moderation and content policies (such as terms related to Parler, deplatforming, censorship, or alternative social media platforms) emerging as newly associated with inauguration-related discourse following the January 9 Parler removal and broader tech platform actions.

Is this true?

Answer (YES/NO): NO